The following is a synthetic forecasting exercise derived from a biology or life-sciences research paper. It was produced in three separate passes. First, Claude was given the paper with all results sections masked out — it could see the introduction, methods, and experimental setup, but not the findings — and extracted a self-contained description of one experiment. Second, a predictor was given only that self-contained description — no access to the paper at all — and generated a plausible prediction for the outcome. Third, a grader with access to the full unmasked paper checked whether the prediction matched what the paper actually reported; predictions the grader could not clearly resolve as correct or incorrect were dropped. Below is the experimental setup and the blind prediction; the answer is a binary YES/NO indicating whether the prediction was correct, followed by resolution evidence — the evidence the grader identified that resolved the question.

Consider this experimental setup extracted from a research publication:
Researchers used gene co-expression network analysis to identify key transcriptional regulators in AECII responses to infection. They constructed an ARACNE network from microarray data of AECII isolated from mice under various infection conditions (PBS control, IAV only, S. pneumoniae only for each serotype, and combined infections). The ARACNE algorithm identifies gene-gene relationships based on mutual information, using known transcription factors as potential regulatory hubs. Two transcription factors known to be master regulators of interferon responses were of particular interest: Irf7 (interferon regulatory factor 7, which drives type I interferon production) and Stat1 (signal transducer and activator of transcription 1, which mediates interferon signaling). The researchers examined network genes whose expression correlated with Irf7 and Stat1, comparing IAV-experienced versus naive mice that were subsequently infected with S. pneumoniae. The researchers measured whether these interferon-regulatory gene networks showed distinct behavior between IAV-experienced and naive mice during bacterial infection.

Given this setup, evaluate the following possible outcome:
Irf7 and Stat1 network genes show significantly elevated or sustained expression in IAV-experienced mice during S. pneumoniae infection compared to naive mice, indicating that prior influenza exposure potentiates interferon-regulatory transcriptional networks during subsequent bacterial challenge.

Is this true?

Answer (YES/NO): YES